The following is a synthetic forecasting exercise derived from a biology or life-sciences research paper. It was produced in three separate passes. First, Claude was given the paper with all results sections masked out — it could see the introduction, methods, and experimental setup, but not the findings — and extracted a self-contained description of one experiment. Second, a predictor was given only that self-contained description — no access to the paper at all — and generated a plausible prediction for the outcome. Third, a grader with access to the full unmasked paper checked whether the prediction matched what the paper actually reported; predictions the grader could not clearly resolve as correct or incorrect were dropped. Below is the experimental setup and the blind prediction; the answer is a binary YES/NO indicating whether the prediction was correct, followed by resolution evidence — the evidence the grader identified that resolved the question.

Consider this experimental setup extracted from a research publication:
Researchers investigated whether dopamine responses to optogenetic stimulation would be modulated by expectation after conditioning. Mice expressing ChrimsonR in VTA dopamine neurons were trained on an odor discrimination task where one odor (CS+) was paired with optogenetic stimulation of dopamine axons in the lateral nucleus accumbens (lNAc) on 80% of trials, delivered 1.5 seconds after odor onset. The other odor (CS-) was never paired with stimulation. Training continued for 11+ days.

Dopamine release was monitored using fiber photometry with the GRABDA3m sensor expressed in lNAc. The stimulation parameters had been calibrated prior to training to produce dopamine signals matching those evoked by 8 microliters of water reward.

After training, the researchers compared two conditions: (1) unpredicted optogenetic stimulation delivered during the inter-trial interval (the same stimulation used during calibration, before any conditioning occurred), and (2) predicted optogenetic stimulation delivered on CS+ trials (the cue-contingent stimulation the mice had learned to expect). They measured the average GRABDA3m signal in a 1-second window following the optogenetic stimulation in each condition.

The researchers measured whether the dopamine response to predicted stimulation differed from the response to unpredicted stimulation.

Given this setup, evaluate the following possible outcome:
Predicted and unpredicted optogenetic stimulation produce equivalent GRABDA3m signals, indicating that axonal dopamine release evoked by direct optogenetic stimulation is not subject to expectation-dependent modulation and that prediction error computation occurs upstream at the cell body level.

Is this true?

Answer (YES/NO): NO